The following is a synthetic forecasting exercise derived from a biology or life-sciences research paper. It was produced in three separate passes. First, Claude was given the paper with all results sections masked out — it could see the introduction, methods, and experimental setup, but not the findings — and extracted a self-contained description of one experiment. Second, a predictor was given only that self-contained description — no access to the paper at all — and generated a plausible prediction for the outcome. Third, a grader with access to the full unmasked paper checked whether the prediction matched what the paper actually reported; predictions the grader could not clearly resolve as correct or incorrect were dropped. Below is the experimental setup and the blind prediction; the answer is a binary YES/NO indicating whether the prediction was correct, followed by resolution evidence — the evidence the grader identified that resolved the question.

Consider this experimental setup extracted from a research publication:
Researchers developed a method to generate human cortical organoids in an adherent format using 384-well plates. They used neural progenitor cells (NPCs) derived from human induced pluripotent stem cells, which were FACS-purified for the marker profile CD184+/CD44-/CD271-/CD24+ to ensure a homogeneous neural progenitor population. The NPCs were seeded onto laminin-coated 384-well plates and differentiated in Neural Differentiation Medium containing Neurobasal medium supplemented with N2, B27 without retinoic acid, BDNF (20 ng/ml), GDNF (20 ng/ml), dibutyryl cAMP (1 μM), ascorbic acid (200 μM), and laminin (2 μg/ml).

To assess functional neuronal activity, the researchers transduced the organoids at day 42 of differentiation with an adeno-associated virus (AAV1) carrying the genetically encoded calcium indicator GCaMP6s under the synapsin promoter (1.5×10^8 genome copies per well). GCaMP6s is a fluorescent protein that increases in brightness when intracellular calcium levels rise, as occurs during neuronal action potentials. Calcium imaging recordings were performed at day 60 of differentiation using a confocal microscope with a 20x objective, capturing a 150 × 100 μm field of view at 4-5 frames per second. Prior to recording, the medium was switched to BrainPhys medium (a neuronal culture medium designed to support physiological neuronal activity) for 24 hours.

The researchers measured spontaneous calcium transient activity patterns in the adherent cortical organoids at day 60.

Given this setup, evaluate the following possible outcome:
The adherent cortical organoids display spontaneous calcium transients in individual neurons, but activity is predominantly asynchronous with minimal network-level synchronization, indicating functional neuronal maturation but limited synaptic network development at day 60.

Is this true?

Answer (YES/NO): NO